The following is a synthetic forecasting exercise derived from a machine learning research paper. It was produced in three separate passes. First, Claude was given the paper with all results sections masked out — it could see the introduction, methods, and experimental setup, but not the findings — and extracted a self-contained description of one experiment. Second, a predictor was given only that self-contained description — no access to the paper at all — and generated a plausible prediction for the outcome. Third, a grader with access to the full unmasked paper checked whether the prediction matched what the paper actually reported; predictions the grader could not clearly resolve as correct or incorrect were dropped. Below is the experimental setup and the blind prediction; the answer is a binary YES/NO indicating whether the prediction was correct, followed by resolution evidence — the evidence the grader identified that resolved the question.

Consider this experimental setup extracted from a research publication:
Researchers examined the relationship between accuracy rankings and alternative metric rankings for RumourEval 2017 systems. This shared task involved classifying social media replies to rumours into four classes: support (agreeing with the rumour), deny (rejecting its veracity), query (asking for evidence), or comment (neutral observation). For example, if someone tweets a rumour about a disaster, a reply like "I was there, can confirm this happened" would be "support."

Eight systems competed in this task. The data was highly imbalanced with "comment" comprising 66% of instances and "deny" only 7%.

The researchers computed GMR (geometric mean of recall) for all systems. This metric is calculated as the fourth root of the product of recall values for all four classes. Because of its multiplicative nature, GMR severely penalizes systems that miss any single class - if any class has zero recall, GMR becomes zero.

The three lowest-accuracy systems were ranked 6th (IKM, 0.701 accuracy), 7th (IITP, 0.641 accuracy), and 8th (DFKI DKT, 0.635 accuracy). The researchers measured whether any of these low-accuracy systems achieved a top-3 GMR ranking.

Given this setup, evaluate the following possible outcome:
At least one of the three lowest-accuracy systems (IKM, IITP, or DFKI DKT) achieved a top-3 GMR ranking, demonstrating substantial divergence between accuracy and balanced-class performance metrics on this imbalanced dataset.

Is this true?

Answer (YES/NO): YES